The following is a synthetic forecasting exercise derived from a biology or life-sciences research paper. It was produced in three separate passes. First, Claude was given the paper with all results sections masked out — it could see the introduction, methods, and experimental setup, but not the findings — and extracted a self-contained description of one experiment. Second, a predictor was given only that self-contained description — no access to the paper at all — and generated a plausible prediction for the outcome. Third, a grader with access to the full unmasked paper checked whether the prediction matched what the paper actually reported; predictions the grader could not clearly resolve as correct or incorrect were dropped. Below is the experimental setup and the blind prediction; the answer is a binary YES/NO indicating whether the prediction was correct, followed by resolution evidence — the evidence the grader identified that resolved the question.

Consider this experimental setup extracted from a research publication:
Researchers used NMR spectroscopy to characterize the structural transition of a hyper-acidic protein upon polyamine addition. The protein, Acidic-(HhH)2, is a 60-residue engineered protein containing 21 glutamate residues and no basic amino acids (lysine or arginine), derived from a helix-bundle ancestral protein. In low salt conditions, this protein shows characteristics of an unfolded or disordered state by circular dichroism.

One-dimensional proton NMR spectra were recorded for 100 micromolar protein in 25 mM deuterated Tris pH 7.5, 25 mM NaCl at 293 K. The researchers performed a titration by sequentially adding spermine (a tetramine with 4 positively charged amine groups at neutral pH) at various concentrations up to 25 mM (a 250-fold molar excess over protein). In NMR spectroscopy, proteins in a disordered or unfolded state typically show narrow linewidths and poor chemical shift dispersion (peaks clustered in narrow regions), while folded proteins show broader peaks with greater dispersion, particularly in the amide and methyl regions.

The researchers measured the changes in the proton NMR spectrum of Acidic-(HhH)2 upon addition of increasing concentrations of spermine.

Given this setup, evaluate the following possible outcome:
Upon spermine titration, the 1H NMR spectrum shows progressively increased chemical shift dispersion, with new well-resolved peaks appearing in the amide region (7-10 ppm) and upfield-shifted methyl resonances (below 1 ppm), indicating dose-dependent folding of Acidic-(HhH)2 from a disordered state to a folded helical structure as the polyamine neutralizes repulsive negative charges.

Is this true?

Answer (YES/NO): YES